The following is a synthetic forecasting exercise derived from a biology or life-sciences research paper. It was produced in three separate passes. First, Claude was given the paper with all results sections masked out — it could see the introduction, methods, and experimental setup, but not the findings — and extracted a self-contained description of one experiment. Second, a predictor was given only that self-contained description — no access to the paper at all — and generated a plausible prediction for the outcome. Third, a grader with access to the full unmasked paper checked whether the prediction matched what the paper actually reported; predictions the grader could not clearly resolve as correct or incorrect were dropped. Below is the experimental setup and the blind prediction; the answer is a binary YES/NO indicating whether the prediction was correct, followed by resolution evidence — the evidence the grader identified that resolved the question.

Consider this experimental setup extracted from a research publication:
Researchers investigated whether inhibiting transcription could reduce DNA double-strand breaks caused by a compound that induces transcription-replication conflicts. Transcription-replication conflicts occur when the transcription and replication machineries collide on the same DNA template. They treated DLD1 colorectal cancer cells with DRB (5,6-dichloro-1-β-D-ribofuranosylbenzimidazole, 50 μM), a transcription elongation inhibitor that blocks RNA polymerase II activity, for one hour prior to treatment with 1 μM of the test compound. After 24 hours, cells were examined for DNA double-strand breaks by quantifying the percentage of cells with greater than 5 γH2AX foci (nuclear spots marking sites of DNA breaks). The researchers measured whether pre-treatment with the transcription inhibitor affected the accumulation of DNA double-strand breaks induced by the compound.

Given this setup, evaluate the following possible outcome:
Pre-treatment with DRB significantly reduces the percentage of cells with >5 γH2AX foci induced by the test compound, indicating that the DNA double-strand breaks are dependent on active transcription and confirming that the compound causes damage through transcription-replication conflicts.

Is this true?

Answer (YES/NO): YES